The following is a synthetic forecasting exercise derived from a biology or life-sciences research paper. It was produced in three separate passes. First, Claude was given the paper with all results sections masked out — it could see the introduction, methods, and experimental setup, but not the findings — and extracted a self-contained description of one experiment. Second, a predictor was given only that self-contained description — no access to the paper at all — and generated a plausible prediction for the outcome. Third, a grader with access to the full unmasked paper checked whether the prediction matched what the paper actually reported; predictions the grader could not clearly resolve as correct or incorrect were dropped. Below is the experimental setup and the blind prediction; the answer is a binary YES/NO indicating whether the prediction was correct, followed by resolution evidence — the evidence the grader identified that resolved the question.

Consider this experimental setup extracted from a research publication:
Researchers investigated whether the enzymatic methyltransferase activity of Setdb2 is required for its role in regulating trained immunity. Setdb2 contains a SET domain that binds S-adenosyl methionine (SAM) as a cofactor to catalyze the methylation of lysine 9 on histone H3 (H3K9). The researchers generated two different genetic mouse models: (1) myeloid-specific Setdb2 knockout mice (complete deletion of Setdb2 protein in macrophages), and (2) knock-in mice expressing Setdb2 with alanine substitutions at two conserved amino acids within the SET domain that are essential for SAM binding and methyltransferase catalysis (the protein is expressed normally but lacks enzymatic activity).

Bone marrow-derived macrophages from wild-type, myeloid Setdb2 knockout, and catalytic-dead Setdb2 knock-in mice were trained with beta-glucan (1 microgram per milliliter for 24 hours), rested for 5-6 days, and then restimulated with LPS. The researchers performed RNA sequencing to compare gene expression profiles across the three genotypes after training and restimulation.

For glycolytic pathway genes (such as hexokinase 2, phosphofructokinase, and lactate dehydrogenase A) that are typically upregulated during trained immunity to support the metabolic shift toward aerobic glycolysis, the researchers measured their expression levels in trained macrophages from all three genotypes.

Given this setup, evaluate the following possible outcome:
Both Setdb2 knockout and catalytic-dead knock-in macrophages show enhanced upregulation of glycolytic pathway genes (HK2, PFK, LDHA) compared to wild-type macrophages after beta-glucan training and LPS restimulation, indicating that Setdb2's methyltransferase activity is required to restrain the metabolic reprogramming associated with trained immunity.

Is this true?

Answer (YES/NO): NO